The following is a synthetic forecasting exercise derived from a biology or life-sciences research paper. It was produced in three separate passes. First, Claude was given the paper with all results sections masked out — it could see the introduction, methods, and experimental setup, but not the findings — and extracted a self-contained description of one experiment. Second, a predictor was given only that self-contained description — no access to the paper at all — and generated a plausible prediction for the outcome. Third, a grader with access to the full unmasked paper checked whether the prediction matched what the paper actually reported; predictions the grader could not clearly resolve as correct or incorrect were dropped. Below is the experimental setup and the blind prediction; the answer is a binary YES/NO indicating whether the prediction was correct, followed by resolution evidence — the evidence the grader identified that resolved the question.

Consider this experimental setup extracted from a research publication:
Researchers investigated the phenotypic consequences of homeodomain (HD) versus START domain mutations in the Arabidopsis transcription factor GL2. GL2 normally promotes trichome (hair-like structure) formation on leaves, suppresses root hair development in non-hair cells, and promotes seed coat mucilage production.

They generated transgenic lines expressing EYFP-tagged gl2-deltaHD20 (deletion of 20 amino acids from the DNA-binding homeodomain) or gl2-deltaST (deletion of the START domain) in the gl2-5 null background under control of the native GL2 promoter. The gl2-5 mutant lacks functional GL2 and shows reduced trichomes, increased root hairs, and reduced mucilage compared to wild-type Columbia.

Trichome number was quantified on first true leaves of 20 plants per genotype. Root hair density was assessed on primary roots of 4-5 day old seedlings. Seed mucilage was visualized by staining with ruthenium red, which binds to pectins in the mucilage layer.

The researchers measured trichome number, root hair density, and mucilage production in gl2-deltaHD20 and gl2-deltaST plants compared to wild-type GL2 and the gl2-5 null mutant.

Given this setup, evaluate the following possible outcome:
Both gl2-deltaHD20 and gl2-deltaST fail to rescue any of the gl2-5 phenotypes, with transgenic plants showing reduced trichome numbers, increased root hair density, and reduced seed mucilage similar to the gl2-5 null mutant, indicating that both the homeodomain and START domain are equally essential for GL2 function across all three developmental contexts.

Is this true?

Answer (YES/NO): YES